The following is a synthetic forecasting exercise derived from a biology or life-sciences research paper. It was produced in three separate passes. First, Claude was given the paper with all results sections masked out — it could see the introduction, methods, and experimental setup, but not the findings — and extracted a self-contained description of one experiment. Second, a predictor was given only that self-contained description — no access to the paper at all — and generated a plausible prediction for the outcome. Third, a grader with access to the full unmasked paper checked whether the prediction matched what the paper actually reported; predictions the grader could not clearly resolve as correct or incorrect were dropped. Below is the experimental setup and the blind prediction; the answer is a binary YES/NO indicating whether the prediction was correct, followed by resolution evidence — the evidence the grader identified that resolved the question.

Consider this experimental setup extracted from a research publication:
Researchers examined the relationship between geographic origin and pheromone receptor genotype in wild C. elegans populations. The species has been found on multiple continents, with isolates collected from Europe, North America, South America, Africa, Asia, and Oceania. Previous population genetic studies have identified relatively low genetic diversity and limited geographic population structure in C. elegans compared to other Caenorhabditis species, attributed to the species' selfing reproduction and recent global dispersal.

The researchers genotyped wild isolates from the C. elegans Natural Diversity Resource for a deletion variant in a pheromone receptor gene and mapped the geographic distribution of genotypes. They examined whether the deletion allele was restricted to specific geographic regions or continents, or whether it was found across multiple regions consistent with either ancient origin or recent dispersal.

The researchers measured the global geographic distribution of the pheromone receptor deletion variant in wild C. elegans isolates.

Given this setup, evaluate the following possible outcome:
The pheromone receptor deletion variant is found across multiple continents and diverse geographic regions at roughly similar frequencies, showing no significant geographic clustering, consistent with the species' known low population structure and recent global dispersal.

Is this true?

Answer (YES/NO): NO